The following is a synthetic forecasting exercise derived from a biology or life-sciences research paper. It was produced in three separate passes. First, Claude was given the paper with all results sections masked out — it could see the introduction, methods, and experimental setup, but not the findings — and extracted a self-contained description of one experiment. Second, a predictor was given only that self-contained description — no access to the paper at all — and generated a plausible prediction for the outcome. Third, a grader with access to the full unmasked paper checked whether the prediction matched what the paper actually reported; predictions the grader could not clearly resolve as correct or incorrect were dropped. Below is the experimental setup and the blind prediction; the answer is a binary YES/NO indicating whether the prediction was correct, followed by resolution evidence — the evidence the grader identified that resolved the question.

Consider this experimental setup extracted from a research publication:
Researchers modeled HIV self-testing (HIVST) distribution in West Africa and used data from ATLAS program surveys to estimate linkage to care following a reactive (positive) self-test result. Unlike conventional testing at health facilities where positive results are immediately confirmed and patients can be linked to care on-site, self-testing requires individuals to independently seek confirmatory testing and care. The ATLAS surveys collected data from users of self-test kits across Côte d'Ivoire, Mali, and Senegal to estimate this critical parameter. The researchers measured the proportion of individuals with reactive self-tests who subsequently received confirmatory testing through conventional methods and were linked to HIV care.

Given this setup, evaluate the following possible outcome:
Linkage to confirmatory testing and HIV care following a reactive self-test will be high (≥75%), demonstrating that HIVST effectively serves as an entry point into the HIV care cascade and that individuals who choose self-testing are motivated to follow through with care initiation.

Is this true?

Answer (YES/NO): NO